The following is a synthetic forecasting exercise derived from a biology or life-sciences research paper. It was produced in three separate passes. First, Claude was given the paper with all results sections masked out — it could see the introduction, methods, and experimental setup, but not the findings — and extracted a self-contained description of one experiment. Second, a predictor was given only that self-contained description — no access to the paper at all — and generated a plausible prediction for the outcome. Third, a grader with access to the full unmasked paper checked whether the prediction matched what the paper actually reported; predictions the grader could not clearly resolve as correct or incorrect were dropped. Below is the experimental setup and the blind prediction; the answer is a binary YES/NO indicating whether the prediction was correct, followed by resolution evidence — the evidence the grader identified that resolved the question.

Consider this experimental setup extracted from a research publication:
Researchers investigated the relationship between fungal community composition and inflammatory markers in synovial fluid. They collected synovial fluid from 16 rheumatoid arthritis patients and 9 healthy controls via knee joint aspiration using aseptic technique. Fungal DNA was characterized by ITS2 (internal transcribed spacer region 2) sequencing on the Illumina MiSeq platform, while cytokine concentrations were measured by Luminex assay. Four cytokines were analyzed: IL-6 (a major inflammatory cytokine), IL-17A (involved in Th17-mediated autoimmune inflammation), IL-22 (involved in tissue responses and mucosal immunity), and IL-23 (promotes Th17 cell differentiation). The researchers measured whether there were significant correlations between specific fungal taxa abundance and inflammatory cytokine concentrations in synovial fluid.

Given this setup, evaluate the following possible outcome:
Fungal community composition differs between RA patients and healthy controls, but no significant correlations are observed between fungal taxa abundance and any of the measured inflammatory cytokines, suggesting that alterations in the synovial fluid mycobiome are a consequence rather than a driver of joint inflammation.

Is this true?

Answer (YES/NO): NO